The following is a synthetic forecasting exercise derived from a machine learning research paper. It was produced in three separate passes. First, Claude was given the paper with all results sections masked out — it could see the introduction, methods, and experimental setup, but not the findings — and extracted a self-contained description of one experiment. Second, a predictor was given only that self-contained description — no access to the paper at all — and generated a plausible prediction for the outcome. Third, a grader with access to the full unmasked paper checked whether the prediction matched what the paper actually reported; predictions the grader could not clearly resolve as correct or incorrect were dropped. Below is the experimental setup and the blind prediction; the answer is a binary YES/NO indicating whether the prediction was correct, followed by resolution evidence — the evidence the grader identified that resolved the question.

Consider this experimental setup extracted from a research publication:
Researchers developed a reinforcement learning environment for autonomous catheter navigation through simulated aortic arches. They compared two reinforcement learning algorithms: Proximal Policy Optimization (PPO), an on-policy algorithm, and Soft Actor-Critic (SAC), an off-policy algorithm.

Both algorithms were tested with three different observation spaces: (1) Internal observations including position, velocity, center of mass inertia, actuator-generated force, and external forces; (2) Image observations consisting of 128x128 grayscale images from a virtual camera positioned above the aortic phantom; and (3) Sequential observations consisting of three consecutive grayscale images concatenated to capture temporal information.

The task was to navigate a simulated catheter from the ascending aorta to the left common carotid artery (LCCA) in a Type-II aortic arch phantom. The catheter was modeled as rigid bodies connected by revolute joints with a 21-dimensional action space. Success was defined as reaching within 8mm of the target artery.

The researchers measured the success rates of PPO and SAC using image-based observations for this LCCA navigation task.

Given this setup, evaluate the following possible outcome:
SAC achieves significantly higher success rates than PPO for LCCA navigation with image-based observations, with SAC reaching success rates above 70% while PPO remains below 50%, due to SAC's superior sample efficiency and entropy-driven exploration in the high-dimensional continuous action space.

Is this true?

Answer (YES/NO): NO